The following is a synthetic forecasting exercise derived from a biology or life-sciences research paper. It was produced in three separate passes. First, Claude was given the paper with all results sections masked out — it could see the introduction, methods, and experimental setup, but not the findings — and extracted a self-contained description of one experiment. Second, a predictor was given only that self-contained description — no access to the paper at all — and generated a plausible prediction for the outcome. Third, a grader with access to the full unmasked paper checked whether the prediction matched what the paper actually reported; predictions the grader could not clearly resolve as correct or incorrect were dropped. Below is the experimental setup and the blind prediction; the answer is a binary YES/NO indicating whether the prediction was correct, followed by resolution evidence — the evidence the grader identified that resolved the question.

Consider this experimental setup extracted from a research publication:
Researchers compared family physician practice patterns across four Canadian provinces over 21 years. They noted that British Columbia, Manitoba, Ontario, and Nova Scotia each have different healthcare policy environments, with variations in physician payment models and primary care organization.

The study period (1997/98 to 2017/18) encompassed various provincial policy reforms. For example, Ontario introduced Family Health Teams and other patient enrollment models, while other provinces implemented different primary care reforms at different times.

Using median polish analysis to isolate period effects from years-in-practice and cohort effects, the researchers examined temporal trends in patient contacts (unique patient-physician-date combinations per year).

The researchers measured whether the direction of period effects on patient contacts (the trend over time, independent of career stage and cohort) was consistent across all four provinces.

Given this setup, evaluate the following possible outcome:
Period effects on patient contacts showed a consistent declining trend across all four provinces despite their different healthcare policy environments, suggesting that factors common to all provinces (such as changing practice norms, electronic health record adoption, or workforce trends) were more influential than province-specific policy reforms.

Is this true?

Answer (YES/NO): YES